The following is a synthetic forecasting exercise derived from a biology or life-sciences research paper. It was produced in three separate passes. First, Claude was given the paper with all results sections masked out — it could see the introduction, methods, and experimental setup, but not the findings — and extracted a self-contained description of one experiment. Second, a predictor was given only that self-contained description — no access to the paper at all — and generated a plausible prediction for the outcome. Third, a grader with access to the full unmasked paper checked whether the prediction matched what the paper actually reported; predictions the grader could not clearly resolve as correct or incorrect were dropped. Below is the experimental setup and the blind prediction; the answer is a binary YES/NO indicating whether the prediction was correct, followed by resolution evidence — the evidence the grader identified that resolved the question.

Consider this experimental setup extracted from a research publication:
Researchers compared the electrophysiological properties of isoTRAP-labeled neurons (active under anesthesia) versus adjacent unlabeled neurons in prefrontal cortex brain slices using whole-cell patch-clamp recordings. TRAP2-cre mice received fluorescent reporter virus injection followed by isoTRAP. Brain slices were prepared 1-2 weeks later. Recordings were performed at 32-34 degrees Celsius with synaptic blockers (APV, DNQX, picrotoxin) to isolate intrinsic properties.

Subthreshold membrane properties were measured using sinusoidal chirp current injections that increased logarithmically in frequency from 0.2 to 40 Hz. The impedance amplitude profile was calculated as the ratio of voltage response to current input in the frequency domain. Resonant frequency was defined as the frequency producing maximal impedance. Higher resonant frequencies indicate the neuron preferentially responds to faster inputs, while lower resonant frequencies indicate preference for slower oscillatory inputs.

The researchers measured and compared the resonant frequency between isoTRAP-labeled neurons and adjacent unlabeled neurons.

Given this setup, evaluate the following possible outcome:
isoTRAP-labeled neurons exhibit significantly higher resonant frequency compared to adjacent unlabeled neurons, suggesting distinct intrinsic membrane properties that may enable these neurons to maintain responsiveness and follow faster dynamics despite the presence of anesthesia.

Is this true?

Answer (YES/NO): YES